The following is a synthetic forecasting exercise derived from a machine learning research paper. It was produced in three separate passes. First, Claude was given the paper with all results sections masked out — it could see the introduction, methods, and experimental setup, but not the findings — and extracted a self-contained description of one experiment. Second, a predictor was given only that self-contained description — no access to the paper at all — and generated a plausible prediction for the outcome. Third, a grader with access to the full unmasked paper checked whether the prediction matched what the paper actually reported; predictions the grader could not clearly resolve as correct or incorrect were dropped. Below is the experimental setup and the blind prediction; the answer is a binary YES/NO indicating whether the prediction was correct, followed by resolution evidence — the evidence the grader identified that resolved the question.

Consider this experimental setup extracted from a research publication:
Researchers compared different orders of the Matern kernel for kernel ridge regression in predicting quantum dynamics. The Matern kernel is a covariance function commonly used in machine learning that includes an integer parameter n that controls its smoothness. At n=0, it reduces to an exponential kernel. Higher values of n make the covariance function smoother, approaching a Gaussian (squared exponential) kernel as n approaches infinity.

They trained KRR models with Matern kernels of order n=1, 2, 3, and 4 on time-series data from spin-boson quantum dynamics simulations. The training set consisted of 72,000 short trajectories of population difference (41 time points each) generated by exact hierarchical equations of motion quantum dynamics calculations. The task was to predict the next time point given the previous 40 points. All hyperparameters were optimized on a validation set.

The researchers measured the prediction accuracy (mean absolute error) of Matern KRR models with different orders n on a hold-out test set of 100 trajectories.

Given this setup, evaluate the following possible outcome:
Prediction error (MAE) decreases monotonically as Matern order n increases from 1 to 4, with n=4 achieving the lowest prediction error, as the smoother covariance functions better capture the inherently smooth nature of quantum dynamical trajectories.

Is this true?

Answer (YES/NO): NO